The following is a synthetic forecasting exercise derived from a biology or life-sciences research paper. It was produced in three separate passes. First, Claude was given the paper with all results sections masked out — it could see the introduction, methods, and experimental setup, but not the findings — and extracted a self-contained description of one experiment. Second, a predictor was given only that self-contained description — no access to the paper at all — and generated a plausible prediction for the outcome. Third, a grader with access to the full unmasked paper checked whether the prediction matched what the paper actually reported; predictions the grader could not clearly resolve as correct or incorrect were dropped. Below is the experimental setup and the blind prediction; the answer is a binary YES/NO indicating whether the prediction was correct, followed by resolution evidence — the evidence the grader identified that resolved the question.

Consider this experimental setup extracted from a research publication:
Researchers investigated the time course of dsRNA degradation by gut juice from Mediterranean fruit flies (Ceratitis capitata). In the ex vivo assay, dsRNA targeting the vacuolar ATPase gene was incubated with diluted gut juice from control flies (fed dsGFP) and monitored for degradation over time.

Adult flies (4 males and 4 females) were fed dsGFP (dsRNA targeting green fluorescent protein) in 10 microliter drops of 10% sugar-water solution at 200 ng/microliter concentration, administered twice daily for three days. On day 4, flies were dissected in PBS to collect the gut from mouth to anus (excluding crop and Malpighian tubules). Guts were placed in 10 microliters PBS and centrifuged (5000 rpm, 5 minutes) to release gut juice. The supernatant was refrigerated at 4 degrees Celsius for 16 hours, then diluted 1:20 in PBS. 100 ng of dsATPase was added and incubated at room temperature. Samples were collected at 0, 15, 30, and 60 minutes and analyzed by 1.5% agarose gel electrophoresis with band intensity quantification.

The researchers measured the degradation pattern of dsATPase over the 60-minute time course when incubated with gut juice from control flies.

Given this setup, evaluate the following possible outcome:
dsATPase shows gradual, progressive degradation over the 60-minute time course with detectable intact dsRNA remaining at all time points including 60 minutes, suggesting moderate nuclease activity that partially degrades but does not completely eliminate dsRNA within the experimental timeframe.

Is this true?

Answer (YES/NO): NO